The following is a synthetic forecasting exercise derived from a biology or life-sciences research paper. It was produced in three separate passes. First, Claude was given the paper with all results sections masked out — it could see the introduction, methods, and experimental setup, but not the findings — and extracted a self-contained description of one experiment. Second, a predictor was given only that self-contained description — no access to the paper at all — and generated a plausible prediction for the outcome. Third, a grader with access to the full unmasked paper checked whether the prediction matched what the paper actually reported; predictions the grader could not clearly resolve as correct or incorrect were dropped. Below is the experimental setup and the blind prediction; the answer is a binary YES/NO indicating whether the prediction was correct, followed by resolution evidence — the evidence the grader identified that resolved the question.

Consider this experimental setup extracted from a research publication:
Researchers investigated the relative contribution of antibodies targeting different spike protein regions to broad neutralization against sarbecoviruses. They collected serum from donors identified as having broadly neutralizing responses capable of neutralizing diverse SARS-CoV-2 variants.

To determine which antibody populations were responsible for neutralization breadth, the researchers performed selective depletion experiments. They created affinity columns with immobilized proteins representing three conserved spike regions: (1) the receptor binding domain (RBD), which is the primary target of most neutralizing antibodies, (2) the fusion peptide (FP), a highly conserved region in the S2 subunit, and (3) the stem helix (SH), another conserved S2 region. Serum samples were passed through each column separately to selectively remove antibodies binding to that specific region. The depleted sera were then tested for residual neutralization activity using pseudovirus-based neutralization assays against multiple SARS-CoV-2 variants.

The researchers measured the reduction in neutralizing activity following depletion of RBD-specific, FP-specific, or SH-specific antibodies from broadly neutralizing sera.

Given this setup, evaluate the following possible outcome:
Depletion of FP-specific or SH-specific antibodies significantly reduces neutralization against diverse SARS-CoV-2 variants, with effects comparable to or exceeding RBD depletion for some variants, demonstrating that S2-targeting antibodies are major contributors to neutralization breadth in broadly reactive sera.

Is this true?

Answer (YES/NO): NO